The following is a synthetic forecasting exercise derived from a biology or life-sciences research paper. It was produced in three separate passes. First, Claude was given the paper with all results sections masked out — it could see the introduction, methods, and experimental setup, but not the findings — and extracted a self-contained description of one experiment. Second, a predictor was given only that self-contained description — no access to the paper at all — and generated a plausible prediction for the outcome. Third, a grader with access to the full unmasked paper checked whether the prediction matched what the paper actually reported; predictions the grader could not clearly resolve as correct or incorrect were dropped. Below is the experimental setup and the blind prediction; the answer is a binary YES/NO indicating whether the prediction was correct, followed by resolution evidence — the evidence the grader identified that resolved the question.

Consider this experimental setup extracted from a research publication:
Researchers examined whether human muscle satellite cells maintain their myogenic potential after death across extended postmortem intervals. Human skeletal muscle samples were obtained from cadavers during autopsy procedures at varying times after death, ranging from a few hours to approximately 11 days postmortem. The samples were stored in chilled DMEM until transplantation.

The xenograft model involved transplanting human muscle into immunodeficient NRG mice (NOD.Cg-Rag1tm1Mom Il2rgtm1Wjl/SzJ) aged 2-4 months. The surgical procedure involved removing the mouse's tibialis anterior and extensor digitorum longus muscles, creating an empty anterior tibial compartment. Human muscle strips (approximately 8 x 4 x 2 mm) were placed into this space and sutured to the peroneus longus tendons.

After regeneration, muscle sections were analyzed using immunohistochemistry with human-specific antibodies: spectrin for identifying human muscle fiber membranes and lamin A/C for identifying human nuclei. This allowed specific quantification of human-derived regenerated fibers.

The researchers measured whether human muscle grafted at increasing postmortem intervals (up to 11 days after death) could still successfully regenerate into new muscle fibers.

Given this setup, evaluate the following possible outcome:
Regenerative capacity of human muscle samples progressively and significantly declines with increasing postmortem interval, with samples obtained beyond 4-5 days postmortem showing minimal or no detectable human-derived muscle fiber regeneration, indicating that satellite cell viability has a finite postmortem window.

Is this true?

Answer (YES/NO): NO